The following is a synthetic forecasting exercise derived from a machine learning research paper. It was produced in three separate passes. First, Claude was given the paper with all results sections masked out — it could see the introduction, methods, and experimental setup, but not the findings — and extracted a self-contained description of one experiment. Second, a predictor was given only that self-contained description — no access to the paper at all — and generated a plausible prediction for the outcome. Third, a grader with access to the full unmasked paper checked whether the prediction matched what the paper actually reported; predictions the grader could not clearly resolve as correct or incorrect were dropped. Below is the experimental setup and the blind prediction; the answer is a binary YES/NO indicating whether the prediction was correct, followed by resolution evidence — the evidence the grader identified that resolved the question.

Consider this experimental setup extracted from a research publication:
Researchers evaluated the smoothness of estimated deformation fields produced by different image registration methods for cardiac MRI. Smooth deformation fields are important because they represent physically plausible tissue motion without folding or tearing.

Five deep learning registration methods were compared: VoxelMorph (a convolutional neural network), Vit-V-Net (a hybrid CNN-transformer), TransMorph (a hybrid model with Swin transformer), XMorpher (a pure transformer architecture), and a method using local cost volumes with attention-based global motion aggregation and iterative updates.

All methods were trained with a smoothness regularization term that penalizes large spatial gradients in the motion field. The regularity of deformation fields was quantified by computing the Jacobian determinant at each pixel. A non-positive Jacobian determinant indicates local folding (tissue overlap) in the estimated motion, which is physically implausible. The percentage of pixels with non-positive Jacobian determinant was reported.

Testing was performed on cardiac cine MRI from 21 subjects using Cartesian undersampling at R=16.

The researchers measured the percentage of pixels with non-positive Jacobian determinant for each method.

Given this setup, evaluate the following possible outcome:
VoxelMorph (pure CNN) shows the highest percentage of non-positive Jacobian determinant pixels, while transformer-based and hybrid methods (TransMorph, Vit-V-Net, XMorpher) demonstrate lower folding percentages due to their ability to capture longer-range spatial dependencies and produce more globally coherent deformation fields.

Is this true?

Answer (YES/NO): NO